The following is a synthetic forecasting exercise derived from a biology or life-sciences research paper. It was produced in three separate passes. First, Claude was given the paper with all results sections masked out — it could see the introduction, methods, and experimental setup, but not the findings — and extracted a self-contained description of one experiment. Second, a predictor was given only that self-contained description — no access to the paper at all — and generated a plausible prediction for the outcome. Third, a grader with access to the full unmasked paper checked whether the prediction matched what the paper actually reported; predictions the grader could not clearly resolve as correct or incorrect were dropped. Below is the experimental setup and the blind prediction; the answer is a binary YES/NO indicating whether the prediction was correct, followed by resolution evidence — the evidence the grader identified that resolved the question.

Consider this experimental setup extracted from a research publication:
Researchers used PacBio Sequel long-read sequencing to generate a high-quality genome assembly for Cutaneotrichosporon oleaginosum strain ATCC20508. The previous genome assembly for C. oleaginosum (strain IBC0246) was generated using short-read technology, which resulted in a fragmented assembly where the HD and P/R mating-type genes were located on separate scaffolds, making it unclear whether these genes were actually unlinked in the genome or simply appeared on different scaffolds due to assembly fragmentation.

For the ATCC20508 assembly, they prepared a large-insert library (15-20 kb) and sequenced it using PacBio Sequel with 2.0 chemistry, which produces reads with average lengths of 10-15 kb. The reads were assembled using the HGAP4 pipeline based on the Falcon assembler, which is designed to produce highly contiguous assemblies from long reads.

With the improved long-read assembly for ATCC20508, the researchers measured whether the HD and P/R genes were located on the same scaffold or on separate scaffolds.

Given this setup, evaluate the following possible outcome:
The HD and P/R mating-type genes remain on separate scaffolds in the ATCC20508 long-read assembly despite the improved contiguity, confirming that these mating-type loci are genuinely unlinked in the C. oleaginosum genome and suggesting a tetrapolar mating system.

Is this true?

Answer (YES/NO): NO